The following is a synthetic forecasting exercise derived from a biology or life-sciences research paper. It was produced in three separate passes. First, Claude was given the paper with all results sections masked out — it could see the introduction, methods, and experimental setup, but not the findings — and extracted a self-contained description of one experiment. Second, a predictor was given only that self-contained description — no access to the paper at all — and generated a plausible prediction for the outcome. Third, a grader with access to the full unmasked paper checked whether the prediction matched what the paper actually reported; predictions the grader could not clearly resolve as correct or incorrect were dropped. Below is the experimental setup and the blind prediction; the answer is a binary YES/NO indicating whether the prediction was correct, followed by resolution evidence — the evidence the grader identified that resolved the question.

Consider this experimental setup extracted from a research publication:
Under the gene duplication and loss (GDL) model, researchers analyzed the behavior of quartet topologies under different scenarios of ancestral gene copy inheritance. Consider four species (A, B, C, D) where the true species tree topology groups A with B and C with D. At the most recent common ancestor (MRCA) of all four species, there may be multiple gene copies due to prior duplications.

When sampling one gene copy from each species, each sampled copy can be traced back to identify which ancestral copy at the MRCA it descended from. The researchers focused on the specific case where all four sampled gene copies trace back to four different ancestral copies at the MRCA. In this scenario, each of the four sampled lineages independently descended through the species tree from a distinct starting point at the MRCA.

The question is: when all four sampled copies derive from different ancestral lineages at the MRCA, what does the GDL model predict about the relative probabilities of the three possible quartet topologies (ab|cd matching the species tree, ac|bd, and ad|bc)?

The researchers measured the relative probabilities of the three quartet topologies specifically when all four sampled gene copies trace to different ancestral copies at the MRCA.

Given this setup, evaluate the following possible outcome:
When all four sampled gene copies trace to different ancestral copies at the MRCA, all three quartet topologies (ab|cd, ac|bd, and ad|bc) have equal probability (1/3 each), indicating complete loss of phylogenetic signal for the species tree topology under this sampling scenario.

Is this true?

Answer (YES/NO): YES